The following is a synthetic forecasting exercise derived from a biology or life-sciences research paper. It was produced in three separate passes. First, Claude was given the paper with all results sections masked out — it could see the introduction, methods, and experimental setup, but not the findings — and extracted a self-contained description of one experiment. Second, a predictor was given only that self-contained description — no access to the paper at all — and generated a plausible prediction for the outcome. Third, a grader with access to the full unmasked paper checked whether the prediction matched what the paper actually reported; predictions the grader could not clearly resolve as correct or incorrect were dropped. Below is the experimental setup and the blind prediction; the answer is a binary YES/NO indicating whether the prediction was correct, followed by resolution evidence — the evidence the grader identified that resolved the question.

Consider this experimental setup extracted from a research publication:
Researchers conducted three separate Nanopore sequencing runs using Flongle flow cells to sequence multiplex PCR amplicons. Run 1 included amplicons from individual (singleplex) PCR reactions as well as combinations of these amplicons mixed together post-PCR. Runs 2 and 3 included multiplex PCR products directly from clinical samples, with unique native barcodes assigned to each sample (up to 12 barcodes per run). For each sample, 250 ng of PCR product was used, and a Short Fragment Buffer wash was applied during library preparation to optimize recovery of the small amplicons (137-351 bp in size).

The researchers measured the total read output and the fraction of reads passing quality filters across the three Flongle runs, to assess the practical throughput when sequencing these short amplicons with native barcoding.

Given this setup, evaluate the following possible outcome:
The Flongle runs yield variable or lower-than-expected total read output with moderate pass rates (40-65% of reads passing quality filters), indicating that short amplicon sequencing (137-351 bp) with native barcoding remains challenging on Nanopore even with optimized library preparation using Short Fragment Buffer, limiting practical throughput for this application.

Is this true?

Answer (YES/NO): NO